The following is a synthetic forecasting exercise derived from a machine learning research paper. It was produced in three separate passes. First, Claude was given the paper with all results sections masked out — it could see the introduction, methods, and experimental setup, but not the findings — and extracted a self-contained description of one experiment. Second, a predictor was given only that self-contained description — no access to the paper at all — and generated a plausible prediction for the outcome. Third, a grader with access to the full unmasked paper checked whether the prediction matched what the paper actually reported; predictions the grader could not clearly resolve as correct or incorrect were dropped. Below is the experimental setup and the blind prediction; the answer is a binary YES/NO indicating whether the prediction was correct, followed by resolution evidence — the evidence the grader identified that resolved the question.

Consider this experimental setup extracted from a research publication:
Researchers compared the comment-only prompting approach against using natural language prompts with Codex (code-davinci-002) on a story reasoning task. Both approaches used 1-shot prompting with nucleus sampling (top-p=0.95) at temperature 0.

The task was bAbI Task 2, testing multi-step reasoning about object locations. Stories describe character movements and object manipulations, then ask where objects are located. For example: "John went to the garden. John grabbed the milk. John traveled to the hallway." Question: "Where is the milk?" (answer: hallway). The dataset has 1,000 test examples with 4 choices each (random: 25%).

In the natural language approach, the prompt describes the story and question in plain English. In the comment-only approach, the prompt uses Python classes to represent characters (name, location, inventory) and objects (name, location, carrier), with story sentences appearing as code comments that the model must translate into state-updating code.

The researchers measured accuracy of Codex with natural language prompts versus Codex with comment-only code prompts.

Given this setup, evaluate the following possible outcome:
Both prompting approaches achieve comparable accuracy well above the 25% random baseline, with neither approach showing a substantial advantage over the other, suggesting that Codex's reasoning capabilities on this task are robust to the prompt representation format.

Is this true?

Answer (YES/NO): NO